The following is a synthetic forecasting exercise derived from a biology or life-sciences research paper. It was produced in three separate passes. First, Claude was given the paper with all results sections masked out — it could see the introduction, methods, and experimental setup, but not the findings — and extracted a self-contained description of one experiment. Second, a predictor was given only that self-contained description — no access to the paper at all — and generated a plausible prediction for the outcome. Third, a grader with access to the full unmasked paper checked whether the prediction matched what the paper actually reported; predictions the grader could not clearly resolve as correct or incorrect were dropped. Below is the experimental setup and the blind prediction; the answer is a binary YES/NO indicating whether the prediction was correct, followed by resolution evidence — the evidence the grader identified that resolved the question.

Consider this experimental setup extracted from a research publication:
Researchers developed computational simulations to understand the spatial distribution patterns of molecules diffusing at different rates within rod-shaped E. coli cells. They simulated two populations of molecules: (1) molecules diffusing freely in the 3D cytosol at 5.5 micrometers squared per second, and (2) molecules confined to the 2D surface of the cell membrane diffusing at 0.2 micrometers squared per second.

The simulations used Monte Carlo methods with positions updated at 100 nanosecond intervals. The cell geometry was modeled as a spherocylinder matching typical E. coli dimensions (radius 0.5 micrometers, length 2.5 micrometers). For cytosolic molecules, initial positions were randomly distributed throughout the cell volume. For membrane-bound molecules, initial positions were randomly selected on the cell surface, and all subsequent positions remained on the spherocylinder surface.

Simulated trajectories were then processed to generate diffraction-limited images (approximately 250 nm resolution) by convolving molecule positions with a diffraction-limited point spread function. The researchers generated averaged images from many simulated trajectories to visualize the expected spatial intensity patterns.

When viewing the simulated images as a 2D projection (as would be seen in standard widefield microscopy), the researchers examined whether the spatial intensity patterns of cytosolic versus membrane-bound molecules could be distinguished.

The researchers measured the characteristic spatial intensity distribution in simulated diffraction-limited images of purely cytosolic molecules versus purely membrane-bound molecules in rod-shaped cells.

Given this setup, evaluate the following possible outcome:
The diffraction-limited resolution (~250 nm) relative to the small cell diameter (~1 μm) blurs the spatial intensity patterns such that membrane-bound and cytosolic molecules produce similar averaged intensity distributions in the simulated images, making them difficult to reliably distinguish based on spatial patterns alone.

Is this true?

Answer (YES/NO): NO